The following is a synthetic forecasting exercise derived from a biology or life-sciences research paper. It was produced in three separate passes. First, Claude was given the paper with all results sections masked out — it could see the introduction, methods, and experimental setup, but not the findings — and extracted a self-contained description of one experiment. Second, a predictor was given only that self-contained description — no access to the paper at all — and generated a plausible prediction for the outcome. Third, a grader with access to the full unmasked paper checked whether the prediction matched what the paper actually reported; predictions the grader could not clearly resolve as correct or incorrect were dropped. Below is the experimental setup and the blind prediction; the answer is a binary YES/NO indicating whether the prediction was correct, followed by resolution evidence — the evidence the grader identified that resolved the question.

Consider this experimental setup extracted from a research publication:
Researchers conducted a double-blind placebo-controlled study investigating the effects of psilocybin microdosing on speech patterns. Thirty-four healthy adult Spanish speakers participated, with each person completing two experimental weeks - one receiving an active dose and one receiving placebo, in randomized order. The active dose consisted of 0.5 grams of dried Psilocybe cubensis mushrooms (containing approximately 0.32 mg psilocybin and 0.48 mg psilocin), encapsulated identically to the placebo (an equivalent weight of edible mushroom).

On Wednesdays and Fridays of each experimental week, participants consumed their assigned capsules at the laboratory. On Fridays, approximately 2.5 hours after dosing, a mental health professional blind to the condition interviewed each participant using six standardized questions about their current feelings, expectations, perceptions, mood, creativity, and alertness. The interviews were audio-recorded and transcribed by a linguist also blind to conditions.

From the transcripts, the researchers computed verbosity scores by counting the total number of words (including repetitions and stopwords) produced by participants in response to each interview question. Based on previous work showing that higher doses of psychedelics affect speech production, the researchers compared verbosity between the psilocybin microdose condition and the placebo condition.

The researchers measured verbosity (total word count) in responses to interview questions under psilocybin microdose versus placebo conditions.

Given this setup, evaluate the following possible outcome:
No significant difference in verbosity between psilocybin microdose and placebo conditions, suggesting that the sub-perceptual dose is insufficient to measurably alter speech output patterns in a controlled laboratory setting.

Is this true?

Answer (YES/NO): NO